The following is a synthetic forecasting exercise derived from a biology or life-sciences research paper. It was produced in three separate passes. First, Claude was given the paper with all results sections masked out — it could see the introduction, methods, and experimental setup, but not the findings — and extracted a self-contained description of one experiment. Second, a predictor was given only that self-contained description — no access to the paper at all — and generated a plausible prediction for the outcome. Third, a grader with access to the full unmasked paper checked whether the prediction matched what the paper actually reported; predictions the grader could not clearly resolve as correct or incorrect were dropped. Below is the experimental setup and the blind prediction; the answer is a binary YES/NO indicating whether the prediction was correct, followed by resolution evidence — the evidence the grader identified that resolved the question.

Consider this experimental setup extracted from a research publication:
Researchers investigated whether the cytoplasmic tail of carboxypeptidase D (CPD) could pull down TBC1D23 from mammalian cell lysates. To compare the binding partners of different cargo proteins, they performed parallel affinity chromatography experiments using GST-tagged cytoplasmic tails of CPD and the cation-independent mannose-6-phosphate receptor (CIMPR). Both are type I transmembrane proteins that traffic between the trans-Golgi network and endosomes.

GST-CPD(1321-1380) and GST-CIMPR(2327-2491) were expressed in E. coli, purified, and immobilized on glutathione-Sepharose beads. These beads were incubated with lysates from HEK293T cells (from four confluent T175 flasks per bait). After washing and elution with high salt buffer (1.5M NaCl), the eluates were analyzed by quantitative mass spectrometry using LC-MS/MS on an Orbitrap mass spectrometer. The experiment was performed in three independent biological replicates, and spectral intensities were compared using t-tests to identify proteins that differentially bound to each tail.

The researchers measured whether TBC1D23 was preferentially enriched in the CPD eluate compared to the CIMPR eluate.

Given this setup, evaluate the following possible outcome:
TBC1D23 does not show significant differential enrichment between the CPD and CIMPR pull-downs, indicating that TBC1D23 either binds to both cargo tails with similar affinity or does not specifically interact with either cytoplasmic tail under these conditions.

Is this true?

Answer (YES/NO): NO